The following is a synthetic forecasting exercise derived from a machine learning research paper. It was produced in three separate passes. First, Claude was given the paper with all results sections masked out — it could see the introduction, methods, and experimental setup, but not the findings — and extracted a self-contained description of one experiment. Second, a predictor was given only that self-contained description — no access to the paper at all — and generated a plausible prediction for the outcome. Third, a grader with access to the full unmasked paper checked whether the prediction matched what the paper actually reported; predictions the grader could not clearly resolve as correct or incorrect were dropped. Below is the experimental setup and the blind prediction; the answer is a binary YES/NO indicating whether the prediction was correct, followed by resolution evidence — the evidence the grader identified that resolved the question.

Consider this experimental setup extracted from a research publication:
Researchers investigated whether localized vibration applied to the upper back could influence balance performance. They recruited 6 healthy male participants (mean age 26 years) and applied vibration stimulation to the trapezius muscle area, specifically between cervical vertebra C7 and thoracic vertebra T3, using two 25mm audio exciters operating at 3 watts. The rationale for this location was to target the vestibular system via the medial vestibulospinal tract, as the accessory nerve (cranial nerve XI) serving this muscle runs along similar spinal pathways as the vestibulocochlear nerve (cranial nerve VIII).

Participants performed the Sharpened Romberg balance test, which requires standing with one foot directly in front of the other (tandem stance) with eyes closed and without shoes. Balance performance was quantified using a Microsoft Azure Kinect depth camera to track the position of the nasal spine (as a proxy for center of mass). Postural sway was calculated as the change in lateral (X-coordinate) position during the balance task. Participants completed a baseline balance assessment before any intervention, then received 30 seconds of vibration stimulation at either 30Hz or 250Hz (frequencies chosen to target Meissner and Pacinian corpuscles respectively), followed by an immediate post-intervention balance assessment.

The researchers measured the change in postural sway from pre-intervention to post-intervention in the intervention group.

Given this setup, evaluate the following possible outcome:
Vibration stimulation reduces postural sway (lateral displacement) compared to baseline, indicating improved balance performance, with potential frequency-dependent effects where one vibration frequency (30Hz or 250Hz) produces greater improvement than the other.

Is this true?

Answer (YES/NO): YES